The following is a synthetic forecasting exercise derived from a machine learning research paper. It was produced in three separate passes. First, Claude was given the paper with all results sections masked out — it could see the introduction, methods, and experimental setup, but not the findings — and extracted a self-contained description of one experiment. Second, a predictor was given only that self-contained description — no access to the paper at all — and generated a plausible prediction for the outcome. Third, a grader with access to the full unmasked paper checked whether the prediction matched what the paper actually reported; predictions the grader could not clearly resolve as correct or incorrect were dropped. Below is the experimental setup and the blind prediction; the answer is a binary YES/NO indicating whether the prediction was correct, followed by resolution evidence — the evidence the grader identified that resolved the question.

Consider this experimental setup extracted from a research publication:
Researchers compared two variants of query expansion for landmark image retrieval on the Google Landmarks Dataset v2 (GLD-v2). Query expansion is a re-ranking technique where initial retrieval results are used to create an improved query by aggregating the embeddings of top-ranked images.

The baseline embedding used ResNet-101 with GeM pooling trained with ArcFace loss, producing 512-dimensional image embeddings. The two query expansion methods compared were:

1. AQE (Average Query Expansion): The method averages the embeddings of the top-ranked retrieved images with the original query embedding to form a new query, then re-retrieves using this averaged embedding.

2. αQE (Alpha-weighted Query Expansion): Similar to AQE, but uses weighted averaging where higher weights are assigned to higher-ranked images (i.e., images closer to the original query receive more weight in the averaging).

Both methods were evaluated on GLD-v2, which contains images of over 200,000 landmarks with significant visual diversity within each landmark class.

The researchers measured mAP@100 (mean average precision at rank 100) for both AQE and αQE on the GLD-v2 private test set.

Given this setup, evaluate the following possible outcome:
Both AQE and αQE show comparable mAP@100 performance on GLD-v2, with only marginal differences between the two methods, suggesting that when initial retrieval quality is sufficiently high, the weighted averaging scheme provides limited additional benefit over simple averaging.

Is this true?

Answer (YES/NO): YES